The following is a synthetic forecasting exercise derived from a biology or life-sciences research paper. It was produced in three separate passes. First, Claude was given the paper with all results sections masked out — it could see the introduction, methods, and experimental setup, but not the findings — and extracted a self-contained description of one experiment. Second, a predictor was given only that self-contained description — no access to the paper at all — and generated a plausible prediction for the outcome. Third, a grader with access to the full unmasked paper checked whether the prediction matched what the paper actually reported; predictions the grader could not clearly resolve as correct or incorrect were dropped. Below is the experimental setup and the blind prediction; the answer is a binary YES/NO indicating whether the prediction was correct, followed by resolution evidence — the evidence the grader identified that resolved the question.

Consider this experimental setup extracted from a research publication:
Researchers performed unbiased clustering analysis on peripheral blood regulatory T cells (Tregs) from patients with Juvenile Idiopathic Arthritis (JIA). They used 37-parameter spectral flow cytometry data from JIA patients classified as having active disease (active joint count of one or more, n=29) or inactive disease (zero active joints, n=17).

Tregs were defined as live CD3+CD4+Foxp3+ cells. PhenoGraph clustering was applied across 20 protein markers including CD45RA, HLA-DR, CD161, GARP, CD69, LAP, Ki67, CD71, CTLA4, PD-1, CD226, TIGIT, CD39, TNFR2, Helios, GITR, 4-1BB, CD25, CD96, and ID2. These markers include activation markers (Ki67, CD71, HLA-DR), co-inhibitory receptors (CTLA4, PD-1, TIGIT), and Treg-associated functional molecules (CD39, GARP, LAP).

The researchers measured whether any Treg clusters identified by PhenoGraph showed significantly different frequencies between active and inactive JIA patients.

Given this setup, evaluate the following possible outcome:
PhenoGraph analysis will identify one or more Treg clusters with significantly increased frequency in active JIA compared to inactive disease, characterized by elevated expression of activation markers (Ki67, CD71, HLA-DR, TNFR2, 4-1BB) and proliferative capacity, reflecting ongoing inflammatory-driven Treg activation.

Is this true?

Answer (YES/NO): NO